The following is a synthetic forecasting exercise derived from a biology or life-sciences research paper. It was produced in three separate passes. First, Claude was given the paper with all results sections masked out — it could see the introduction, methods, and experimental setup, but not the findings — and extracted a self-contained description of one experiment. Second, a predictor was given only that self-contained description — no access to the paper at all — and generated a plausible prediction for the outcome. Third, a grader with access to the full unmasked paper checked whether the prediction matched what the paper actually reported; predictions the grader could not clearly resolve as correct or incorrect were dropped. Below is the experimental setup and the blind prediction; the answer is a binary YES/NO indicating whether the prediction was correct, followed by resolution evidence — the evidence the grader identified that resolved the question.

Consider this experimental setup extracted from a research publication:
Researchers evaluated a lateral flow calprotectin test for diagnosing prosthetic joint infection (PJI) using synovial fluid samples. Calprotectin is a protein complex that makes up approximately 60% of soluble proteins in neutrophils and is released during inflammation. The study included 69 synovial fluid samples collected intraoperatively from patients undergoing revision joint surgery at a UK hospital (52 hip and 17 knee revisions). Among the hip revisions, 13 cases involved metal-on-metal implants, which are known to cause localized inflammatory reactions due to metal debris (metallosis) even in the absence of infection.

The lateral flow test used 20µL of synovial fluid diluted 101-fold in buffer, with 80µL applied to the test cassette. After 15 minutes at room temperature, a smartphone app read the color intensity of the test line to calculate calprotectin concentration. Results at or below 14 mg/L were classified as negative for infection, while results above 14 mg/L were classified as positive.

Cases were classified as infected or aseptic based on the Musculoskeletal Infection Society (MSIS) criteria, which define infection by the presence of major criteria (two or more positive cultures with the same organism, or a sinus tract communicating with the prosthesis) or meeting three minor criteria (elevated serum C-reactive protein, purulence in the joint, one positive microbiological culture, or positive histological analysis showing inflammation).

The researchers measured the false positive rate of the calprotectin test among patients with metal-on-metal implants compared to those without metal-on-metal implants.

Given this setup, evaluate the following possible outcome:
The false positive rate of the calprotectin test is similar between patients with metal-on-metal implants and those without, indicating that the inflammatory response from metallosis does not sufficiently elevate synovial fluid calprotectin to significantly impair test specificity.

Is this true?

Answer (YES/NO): NO